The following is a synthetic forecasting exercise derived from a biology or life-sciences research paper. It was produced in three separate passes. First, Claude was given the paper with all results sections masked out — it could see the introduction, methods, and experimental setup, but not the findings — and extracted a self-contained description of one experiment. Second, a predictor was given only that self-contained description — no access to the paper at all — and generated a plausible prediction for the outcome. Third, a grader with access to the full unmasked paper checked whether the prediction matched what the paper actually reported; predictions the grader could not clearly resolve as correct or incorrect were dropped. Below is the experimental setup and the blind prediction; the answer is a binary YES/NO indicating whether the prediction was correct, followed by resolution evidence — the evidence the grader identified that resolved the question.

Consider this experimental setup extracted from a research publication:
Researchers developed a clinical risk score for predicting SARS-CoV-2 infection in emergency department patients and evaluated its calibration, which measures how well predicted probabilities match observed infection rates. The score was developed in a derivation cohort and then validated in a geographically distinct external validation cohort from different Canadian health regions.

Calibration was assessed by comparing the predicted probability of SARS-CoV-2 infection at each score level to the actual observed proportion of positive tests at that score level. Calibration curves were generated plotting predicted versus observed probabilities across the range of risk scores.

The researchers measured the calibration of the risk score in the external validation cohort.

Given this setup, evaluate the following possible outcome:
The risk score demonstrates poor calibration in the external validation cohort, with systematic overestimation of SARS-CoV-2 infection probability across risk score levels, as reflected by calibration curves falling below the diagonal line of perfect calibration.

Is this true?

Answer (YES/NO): NO